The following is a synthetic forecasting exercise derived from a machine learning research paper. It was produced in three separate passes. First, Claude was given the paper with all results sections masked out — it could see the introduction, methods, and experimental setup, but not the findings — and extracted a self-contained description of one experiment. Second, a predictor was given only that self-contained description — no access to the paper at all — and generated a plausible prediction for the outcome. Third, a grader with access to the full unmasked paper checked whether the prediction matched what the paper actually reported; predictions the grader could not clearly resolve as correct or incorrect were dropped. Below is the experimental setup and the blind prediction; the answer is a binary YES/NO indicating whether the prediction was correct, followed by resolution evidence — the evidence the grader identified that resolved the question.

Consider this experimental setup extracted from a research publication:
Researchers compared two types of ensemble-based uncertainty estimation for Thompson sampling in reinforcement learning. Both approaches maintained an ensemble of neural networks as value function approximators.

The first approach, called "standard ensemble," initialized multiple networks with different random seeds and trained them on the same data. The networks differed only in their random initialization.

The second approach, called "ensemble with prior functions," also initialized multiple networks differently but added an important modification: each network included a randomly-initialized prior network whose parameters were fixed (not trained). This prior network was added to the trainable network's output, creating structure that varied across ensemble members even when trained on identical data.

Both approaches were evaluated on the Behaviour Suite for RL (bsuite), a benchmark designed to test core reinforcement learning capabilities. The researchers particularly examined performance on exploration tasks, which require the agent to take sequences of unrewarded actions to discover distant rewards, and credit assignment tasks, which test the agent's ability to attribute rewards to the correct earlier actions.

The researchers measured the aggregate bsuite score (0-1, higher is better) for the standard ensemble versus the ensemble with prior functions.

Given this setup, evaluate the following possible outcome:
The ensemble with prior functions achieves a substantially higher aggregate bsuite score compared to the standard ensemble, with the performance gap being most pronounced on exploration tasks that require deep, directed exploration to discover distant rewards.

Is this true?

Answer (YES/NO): NO